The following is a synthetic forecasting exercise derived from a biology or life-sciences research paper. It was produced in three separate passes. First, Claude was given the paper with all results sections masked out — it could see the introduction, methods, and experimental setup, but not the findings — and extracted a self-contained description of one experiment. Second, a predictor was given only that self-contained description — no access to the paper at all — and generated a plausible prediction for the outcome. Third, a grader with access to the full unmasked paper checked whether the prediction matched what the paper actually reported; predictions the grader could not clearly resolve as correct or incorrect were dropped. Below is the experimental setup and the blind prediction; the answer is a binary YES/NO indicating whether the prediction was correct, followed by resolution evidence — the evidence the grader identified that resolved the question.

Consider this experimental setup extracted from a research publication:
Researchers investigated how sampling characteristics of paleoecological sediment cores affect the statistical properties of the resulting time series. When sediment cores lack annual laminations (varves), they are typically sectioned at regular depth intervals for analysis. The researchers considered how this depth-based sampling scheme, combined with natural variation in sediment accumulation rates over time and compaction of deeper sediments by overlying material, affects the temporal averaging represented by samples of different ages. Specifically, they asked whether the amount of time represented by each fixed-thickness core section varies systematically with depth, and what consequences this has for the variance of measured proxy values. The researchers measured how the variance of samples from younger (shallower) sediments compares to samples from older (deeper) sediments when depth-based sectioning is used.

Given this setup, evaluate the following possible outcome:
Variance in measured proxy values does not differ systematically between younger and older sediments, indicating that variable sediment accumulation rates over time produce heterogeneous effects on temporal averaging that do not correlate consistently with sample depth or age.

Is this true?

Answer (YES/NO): NO